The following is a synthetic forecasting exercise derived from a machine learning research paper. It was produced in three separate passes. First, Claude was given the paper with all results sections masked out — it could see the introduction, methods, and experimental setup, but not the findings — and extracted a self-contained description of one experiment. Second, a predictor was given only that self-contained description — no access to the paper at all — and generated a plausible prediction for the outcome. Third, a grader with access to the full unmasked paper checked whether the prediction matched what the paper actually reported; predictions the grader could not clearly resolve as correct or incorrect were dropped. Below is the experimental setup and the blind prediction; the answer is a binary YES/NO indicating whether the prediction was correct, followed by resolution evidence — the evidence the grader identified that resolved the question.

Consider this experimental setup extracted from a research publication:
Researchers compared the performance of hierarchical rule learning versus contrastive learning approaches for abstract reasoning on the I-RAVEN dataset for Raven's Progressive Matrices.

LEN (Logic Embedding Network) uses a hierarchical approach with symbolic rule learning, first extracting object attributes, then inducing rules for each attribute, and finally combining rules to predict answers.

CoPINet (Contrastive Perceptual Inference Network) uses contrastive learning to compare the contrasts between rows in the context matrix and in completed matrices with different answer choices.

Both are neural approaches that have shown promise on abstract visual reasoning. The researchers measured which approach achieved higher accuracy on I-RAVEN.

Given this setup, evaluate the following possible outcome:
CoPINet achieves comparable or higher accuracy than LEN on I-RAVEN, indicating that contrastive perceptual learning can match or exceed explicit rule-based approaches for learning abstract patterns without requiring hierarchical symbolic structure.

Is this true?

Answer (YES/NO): YES